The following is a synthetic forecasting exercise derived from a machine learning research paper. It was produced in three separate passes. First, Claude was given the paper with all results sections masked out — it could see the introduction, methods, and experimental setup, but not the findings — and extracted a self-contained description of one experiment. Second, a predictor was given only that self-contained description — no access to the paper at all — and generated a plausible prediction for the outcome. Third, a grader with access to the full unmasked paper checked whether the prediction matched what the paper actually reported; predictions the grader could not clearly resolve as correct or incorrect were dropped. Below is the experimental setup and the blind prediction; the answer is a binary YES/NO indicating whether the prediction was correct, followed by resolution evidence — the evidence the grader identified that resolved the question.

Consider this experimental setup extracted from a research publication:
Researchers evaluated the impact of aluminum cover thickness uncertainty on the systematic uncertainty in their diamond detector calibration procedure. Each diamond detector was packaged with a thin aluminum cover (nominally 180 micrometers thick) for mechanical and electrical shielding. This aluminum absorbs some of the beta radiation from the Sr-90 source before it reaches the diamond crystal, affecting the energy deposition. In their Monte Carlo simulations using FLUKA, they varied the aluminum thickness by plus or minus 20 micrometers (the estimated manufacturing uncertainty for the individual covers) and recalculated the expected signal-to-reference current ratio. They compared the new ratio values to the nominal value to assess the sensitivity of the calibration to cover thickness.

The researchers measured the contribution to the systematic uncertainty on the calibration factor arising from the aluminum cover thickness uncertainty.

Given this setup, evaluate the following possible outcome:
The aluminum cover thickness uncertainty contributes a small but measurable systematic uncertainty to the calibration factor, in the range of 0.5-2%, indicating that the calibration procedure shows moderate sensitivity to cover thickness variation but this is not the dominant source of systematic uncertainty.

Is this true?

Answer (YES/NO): YES